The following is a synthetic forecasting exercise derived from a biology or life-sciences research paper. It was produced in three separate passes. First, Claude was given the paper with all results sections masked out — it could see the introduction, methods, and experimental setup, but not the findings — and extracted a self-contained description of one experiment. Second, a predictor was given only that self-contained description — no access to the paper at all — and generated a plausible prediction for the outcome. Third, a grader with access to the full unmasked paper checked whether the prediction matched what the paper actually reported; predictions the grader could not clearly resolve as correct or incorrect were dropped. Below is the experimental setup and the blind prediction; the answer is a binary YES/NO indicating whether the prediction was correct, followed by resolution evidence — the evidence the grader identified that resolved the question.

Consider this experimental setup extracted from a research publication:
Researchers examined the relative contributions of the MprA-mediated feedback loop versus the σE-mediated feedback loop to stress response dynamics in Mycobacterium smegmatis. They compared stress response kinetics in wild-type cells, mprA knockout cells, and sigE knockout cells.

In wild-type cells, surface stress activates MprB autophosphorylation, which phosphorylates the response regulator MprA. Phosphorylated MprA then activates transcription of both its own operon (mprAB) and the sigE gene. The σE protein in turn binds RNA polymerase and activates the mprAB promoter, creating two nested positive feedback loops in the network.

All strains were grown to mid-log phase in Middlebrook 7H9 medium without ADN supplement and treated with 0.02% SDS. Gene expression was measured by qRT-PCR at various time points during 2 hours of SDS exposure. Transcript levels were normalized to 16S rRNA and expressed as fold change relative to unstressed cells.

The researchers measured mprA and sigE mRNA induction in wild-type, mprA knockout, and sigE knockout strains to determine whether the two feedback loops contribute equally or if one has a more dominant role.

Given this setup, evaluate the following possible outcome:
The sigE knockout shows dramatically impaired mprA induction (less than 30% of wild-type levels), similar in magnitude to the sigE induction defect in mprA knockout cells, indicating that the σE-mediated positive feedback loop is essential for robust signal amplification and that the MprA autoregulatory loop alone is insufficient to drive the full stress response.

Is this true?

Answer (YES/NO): NO